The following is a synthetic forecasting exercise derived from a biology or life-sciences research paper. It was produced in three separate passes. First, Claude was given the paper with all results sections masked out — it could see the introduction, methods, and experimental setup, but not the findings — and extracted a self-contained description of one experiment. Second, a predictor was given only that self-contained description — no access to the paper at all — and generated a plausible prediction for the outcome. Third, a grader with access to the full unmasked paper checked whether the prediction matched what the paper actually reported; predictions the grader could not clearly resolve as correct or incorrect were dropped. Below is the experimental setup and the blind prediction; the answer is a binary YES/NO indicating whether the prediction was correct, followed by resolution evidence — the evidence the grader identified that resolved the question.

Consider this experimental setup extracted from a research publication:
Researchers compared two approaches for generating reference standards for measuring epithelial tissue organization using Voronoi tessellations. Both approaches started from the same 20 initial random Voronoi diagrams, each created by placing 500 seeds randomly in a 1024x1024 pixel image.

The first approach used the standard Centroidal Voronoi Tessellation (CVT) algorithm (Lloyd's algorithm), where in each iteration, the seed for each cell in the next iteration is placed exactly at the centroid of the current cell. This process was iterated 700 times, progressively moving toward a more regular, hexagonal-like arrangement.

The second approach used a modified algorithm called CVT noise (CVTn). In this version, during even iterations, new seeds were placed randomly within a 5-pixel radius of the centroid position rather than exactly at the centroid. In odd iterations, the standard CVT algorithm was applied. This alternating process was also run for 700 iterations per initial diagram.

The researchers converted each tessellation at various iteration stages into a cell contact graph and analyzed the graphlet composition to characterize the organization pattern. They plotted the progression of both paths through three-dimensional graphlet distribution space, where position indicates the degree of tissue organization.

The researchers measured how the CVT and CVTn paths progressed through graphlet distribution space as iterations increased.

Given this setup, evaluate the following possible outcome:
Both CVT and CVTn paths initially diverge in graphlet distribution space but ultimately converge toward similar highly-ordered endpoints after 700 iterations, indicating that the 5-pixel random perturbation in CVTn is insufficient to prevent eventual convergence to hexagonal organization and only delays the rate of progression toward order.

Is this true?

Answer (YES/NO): NO